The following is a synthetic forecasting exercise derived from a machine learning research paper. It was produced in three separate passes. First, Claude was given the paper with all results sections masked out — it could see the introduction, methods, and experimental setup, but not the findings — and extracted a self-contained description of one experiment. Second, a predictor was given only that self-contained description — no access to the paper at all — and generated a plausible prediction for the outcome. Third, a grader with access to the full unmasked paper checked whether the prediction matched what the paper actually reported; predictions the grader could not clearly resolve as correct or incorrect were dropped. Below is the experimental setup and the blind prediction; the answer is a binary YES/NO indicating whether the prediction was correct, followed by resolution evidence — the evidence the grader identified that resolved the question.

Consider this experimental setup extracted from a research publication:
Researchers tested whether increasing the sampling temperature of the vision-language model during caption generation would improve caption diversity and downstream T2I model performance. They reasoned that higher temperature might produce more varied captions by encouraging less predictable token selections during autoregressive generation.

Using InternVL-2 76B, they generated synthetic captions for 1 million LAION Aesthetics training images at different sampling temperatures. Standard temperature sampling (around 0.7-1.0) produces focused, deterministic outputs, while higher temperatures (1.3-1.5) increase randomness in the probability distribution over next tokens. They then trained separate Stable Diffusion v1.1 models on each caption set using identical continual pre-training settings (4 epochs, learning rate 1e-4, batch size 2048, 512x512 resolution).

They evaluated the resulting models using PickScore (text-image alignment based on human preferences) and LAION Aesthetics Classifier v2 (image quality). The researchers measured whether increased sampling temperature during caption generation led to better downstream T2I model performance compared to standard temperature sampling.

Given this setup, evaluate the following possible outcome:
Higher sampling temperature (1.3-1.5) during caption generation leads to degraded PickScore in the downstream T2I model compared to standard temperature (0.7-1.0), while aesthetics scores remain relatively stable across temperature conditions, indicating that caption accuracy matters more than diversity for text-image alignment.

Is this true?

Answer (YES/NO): NO